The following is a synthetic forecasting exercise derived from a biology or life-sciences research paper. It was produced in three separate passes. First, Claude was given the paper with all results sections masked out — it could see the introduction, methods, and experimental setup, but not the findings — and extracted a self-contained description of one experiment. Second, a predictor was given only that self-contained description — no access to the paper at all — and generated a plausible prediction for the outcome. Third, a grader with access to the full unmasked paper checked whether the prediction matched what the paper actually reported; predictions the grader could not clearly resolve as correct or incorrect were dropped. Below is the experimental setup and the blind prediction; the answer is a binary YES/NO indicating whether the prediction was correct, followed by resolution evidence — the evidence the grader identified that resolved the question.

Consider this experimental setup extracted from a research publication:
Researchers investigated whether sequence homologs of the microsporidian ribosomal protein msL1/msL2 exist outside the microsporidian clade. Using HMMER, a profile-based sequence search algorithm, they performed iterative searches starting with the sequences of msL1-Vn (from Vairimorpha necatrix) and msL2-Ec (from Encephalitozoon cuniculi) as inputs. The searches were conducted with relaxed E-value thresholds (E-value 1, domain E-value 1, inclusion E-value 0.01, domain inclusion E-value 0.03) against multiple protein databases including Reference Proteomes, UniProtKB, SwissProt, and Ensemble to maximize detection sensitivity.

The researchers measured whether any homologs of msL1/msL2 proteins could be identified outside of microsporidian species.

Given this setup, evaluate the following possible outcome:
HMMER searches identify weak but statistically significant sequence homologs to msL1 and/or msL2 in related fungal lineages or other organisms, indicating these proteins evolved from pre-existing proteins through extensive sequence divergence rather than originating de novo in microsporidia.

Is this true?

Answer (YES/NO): NO